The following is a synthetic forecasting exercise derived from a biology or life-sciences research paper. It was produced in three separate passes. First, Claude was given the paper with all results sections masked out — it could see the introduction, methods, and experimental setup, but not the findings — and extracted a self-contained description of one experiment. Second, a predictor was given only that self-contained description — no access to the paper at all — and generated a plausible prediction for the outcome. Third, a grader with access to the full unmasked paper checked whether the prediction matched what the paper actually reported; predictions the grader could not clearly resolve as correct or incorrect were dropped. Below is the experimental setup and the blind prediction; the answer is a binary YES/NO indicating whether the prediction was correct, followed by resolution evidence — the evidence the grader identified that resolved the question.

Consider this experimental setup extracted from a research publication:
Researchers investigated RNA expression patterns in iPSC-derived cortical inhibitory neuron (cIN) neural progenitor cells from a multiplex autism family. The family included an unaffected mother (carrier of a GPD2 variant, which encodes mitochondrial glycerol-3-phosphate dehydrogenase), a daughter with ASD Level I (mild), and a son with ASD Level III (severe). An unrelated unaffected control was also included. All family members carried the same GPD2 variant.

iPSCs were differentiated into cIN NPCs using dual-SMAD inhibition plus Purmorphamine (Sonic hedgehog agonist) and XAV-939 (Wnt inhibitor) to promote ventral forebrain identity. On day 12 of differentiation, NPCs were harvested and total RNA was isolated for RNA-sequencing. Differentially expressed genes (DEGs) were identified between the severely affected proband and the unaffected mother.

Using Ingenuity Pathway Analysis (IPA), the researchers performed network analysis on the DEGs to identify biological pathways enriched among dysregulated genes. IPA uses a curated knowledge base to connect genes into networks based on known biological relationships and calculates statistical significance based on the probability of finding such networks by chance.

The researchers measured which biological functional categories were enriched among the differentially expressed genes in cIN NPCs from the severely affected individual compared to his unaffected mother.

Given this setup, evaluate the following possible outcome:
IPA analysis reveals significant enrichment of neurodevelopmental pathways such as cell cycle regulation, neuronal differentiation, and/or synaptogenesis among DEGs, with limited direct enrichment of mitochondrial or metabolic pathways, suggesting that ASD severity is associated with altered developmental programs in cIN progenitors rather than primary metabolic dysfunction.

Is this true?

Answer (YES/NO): YES